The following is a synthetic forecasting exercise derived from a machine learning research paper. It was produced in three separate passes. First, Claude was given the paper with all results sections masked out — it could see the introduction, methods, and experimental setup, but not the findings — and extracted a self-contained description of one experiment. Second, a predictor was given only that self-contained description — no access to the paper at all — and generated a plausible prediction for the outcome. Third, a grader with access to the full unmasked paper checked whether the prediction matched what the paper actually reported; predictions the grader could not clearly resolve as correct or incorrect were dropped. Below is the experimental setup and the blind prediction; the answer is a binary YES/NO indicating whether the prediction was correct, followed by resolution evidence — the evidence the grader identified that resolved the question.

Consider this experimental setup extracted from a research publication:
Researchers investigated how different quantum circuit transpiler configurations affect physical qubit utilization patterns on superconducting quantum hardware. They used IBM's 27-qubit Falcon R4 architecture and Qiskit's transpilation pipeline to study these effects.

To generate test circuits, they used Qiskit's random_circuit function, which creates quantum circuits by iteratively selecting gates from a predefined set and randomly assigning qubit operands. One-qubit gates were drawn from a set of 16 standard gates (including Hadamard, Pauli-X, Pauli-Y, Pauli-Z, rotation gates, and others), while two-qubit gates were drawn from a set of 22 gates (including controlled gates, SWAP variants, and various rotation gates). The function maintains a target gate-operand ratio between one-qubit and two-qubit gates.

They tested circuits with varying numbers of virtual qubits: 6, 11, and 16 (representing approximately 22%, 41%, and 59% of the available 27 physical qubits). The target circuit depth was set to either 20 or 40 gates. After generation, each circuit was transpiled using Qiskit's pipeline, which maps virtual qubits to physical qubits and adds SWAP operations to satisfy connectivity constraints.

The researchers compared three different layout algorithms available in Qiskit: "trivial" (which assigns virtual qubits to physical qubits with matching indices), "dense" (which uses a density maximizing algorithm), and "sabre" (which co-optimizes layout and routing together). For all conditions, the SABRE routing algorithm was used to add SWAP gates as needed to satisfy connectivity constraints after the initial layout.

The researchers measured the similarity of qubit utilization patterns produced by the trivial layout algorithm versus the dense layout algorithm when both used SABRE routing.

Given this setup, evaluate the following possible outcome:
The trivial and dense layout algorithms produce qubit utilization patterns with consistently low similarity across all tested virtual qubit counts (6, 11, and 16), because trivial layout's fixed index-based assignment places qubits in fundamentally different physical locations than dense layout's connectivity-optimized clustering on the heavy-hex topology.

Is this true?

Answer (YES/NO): NO